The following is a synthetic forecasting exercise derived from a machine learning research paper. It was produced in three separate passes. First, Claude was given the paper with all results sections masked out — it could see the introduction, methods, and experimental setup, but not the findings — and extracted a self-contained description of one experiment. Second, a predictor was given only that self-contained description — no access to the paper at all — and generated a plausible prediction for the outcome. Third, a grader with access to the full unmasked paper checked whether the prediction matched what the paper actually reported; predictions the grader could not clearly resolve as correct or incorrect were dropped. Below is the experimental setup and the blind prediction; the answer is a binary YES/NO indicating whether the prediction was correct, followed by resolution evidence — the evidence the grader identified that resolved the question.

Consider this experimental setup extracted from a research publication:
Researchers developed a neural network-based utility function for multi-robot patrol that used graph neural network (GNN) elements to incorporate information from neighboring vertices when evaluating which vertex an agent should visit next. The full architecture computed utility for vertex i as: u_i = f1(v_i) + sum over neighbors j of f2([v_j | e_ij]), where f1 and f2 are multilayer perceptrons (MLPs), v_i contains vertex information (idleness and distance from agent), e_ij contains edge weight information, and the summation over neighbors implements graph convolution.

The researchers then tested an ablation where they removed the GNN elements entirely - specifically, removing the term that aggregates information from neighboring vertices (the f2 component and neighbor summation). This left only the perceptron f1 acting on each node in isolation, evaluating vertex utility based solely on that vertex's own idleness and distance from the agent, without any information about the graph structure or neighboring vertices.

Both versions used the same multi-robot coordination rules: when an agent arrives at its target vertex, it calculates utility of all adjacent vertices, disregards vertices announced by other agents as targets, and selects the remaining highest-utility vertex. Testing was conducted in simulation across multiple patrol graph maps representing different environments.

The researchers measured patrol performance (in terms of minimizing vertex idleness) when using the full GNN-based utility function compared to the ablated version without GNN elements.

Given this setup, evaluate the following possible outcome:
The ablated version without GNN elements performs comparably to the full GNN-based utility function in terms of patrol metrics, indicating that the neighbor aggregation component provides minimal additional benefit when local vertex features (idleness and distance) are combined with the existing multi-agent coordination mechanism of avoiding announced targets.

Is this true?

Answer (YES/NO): YES